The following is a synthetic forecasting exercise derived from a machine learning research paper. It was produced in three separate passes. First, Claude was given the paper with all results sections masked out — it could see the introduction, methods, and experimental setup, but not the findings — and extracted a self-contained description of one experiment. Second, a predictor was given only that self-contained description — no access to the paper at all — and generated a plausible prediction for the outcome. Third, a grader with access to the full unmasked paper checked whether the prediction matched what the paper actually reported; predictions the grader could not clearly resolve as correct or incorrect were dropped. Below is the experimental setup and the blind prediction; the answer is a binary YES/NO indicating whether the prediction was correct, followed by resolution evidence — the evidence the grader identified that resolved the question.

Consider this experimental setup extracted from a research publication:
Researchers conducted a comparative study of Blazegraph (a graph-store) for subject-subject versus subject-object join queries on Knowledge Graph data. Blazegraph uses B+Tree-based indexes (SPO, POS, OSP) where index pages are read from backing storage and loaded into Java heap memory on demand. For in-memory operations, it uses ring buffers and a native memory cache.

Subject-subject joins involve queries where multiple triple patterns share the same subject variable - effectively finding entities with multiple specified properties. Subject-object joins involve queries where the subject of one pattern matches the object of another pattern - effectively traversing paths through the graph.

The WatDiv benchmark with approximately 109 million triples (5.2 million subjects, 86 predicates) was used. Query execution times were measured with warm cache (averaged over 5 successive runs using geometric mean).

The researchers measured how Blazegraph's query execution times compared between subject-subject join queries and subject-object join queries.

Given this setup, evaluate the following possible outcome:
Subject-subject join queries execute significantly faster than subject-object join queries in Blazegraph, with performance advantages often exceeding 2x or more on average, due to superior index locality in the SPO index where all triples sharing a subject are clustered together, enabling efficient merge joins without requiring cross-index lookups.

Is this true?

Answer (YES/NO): NO